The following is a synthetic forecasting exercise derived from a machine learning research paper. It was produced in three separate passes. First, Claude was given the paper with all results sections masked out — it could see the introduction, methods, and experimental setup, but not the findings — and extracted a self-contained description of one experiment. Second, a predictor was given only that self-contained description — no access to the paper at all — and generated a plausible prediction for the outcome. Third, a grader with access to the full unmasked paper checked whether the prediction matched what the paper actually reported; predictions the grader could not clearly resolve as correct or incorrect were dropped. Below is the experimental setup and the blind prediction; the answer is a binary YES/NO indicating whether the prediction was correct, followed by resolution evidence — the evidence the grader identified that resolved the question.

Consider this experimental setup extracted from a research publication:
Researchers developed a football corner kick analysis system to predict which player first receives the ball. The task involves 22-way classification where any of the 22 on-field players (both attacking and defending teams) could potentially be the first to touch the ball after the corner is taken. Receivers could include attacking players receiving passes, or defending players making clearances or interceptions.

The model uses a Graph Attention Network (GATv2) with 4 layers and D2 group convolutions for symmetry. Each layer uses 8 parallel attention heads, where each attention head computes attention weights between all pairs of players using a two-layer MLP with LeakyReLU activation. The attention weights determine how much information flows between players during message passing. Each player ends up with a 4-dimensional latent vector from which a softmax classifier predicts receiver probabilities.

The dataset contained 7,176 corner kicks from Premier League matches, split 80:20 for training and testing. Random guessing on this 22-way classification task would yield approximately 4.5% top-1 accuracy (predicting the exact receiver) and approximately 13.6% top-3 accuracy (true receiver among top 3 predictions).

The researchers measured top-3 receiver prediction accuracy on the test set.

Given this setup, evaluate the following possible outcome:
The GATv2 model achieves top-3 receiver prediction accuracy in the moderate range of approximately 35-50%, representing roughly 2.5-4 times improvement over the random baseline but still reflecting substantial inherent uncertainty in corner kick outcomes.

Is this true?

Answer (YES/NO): NO